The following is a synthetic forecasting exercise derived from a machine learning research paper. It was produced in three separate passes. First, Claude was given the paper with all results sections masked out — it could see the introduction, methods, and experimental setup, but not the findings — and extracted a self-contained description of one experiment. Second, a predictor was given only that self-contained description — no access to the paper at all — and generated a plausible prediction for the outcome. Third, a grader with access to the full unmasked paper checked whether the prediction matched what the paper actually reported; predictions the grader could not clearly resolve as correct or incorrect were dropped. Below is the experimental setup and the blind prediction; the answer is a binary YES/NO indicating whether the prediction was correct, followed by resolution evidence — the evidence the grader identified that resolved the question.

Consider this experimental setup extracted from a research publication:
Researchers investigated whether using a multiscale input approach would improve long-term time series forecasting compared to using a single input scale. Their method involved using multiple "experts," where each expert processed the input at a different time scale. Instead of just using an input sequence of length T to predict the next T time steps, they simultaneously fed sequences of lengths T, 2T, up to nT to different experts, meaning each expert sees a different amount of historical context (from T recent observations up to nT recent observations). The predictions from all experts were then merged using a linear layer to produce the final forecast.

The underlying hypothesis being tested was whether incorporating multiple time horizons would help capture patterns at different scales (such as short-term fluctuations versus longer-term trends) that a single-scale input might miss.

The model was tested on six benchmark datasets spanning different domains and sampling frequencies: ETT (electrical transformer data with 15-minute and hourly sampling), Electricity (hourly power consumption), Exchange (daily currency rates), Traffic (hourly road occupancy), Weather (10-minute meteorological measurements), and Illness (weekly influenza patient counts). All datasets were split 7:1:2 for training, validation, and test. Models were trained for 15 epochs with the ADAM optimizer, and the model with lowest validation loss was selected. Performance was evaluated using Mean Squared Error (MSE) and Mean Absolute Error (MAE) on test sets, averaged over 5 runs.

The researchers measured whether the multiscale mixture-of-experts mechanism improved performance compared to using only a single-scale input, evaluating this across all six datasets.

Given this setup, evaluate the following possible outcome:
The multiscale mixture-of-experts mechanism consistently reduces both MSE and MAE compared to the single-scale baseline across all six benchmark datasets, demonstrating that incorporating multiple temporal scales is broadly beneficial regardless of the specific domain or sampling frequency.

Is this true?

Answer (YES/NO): YES